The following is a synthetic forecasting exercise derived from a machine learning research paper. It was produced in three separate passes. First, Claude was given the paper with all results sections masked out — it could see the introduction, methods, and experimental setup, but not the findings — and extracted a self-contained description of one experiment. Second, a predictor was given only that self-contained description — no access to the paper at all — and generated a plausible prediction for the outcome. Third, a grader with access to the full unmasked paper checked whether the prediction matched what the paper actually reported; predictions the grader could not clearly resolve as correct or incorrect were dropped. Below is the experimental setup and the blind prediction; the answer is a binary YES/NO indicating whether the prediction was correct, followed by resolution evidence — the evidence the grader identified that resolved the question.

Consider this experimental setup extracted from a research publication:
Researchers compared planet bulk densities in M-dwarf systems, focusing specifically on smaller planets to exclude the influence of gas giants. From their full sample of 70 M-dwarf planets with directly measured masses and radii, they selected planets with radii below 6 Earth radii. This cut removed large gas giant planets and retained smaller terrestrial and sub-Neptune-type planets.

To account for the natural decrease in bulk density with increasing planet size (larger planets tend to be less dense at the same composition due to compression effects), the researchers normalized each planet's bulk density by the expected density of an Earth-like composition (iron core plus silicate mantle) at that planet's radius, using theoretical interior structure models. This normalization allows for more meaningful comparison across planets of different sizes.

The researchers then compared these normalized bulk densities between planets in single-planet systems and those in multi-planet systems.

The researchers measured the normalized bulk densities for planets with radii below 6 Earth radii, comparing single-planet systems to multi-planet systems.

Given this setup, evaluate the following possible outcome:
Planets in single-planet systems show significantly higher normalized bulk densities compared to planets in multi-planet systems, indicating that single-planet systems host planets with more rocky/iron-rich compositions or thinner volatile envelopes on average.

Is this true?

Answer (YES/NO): NO